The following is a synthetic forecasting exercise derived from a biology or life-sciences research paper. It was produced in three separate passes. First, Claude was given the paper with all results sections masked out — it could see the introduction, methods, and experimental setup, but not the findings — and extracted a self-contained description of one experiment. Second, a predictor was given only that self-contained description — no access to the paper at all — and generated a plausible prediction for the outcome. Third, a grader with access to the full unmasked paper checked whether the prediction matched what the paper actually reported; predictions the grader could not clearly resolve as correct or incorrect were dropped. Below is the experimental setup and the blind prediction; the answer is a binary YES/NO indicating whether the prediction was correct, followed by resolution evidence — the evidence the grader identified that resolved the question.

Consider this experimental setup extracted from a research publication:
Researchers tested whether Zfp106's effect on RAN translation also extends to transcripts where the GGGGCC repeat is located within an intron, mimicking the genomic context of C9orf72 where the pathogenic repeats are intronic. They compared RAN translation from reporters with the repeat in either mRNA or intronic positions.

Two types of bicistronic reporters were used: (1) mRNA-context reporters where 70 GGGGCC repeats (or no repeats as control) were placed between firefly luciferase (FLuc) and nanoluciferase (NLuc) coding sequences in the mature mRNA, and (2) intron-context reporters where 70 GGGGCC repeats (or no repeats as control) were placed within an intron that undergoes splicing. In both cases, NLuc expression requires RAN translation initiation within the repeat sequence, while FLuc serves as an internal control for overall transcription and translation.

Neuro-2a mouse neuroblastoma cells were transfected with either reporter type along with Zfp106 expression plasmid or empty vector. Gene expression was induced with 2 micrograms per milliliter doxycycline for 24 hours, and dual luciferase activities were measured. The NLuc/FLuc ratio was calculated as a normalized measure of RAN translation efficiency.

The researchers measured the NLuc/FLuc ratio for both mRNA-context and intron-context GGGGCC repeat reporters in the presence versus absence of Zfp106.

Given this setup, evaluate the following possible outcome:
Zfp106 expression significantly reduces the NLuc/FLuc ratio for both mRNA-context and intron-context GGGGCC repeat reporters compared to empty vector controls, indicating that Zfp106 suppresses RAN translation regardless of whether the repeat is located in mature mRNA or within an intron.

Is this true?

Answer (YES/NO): YES